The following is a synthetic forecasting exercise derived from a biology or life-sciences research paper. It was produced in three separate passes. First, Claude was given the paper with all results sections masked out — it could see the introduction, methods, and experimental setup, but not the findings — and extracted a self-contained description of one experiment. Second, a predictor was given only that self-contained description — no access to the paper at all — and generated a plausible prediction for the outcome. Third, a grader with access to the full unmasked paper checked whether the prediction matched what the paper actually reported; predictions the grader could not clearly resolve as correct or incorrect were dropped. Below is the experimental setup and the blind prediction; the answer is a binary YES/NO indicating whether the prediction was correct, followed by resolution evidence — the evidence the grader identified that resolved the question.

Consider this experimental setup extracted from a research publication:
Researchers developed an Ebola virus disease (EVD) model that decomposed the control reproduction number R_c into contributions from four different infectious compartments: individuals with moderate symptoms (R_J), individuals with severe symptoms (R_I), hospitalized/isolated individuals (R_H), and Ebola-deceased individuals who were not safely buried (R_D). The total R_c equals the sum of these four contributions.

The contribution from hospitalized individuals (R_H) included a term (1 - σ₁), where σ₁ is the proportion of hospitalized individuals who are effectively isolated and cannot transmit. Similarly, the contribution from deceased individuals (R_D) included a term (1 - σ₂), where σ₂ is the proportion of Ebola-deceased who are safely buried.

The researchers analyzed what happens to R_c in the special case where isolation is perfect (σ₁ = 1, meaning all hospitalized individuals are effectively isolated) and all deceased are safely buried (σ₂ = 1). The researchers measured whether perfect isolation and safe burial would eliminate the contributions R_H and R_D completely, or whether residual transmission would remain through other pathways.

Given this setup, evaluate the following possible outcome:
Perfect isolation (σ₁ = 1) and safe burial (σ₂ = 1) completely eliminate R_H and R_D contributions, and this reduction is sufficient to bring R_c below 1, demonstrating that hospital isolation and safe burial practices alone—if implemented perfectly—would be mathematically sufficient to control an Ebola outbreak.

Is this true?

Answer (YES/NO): YES